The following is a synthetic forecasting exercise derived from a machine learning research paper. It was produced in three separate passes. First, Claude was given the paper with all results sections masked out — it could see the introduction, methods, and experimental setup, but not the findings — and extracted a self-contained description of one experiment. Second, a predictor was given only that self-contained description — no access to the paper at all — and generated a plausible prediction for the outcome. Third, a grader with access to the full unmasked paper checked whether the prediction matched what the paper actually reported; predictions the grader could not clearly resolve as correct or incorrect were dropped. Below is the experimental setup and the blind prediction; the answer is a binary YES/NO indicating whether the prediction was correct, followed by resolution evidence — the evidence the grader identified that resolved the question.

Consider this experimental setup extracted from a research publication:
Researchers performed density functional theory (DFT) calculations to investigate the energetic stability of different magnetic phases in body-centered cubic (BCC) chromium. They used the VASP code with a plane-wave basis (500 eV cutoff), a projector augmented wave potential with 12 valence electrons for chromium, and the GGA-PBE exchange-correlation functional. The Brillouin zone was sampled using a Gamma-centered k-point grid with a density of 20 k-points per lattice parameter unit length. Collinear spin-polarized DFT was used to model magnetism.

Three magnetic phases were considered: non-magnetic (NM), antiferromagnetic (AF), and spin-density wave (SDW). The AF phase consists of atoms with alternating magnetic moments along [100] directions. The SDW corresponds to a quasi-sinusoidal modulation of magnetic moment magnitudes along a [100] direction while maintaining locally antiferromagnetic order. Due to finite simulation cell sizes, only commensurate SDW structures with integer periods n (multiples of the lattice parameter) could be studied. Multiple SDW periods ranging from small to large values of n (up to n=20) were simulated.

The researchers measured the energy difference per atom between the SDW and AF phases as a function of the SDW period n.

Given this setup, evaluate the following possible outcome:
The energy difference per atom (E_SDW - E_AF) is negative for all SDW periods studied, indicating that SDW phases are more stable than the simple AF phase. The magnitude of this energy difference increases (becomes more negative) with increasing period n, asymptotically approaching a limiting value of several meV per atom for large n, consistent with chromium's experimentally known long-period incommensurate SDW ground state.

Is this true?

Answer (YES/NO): NO